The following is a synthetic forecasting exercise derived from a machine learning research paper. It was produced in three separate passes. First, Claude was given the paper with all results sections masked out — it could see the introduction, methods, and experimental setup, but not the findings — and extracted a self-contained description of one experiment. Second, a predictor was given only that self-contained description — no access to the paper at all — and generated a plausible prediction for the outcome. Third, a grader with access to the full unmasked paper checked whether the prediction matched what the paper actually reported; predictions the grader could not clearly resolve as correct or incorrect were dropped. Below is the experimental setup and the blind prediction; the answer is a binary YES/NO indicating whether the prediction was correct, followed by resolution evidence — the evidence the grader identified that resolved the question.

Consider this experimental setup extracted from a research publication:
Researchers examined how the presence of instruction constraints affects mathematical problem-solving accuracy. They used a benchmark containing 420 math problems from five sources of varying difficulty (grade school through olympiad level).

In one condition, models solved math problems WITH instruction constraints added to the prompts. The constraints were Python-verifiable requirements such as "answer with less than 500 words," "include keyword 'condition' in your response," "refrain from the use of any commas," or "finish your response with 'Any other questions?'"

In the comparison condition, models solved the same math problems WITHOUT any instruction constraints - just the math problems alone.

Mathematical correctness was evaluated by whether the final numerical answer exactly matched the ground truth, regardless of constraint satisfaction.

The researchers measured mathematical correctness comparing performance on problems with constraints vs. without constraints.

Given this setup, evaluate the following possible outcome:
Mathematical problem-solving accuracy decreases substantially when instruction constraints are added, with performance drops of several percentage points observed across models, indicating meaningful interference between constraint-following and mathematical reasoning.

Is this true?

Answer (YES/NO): YES